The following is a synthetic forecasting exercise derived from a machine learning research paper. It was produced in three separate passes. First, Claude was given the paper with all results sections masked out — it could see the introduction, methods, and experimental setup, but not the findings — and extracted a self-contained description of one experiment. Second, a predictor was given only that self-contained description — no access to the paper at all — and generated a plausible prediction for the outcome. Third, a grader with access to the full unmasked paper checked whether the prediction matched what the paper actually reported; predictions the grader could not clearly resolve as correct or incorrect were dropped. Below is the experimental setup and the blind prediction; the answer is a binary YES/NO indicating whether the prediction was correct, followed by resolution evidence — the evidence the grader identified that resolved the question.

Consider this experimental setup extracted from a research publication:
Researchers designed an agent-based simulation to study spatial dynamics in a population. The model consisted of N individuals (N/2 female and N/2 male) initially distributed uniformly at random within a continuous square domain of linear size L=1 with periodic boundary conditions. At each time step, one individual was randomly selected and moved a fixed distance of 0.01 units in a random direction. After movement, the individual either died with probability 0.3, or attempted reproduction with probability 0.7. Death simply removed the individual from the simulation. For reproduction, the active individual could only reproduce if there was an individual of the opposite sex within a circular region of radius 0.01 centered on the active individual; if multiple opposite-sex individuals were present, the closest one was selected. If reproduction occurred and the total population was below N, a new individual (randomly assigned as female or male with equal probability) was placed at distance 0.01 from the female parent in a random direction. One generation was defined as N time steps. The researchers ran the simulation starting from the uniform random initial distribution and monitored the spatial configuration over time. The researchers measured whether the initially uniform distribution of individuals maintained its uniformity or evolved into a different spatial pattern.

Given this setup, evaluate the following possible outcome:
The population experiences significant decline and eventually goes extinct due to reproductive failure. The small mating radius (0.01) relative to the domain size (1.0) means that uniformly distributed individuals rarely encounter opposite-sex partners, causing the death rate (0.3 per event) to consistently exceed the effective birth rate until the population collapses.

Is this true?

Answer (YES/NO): NO